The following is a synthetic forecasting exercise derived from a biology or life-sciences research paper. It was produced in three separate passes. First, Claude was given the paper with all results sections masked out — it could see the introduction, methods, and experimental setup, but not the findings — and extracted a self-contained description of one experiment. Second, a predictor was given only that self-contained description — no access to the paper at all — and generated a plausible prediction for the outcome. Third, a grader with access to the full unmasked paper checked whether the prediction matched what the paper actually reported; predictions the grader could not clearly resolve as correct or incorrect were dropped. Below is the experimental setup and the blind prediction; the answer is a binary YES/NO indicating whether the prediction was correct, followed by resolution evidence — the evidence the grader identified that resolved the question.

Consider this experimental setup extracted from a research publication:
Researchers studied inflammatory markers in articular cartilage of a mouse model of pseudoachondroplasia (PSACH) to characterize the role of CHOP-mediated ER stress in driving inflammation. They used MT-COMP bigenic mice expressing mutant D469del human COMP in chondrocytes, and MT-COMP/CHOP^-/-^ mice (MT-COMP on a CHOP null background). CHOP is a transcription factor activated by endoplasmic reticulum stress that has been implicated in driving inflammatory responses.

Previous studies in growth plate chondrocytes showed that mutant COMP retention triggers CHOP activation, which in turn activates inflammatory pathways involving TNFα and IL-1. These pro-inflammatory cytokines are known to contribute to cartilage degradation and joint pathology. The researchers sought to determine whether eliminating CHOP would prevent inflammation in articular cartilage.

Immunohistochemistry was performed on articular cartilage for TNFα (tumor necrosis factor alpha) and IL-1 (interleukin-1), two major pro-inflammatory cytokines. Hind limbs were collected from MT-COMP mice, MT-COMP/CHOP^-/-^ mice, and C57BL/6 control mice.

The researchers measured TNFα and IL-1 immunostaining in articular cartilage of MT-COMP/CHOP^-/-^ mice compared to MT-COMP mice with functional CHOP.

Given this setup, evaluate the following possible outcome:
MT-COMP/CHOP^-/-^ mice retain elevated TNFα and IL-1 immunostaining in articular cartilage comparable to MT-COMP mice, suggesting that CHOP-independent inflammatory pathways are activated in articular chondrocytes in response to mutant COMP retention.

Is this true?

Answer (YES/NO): NO